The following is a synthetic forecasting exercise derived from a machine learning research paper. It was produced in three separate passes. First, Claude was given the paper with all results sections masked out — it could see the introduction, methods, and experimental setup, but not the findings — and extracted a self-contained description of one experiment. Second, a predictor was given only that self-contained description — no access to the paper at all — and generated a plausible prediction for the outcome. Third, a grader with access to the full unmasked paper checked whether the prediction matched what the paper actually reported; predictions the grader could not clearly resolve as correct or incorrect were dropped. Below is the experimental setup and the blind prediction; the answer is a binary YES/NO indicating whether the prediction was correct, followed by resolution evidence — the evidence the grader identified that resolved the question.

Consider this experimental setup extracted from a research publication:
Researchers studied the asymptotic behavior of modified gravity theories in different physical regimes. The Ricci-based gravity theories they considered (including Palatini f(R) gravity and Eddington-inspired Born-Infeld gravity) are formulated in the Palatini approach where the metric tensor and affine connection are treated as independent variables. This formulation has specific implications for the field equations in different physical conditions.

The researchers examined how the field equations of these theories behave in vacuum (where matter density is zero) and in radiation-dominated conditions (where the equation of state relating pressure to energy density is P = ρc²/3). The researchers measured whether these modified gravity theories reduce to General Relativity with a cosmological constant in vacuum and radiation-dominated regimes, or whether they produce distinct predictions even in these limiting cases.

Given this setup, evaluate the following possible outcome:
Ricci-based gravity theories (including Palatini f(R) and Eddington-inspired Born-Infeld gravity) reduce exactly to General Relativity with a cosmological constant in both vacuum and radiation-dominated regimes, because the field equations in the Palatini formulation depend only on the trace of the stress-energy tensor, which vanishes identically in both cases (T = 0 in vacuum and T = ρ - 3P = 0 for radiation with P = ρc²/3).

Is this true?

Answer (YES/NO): YES